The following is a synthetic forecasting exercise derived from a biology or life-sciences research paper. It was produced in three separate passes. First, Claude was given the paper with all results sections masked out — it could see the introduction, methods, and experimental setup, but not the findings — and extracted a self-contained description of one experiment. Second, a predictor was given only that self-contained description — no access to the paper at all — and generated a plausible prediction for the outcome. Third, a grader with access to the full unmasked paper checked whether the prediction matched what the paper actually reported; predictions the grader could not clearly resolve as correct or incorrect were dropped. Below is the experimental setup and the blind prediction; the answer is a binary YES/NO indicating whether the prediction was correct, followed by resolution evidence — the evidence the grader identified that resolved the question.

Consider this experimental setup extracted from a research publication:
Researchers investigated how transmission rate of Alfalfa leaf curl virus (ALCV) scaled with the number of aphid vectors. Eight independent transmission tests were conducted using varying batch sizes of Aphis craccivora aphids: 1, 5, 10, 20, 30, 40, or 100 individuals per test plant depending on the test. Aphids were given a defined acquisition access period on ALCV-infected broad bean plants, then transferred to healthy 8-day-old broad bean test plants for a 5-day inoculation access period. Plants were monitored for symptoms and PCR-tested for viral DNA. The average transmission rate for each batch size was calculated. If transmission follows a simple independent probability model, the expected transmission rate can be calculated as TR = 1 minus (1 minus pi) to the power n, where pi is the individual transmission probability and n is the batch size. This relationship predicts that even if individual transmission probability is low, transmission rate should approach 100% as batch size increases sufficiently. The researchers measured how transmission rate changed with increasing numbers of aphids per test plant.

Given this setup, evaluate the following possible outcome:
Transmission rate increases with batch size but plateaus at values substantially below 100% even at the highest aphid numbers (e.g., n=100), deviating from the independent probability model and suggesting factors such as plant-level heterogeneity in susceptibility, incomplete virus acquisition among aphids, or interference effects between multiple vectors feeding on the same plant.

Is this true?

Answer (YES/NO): YES